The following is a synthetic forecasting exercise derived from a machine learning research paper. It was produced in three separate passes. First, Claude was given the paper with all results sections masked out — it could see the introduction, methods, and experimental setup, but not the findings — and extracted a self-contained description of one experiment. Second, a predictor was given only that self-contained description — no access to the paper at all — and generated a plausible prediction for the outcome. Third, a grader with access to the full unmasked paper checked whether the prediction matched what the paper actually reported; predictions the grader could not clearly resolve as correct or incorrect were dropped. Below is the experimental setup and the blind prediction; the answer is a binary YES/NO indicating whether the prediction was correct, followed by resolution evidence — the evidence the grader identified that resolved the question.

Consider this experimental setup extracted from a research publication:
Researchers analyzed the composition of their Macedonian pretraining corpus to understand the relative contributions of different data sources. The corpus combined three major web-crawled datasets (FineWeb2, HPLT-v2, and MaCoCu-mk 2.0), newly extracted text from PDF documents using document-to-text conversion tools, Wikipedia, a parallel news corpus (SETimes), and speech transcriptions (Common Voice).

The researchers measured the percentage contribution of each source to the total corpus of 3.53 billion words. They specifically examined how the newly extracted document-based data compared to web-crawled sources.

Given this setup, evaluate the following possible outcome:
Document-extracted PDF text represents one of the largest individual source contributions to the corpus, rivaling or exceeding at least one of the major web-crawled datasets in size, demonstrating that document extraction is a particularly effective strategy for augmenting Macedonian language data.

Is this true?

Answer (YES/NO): NO